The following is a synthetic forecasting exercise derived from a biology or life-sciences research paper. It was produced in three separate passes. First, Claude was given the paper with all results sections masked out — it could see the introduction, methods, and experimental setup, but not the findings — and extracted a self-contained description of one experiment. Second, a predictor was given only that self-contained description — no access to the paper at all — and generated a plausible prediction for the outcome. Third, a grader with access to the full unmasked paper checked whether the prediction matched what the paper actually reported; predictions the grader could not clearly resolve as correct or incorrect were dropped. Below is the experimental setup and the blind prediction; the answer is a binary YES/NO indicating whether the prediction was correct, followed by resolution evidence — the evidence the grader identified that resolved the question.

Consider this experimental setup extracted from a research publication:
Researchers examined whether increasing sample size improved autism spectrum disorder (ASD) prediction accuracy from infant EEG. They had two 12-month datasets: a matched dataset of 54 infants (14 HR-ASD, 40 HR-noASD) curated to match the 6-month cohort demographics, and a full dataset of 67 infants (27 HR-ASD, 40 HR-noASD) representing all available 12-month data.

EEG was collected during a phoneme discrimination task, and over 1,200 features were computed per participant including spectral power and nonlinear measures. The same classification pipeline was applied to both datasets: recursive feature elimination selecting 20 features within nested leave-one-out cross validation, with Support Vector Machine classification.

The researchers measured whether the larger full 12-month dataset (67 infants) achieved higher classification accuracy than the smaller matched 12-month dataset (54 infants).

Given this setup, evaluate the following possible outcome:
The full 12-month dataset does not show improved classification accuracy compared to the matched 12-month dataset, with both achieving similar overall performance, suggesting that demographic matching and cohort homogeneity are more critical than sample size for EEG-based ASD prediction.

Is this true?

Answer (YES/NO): NO